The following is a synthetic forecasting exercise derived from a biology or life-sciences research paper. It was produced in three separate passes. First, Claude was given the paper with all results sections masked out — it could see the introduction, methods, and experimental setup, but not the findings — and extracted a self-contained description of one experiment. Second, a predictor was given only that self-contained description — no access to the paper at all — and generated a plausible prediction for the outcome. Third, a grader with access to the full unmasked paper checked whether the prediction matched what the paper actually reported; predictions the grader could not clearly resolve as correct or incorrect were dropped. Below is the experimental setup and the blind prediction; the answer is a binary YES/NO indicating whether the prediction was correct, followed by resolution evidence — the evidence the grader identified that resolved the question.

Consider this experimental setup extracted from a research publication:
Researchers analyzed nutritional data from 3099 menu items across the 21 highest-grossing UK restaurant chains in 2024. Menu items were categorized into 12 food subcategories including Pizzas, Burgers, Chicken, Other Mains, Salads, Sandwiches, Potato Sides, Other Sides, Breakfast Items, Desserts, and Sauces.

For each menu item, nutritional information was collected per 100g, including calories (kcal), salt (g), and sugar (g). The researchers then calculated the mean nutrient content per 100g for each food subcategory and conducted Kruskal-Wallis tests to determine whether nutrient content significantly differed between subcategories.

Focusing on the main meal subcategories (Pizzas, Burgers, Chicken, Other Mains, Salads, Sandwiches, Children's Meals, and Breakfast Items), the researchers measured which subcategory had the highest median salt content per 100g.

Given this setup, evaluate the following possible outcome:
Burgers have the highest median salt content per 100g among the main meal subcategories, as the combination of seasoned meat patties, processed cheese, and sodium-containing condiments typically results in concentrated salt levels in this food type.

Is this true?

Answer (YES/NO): NO